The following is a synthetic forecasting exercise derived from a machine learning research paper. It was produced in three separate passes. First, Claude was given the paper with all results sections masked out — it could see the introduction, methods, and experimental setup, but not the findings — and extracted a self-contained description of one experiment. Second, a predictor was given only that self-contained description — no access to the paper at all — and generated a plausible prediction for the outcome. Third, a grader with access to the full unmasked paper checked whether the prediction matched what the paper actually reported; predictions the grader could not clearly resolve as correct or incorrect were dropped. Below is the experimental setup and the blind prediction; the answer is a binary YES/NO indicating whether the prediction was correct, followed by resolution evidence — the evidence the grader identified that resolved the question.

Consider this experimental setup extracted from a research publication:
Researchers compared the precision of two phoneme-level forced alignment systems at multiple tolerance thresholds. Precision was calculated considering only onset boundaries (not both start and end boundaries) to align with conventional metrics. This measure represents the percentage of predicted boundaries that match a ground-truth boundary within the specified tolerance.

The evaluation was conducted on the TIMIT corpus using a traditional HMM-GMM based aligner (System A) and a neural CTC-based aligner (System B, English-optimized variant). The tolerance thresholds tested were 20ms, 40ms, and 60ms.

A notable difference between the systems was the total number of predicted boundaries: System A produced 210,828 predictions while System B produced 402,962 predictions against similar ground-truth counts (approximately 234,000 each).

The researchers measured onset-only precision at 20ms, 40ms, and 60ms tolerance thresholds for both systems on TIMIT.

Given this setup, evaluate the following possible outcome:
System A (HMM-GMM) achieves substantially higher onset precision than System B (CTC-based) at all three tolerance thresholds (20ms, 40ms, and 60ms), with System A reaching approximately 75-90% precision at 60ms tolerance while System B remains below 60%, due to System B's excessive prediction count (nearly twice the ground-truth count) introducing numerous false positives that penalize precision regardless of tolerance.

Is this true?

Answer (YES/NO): NO